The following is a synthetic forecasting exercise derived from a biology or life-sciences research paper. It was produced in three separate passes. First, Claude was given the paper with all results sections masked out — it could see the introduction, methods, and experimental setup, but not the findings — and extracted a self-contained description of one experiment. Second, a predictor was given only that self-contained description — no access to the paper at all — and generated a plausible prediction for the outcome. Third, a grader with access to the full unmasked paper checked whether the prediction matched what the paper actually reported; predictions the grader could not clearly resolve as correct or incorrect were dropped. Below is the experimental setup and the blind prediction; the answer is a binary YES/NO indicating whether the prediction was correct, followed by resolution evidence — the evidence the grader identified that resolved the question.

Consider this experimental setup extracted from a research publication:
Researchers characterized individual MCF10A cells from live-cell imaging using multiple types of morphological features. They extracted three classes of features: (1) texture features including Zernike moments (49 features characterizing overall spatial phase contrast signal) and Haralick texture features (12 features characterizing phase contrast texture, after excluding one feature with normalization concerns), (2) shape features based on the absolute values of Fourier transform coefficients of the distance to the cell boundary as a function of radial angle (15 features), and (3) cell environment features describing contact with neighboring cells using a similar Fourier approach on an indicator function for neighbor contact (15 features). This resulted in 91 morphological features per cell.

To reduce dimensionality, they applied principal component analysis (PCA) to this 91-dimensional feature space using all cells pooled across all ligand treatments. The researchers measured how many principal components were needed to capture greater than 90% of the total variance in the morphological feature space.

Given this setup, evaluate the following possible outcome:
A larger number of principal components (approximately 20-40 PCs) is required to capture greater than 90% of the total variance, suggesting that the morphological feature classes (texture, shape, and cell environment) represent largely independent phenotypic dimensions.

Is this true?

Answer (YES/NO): NO